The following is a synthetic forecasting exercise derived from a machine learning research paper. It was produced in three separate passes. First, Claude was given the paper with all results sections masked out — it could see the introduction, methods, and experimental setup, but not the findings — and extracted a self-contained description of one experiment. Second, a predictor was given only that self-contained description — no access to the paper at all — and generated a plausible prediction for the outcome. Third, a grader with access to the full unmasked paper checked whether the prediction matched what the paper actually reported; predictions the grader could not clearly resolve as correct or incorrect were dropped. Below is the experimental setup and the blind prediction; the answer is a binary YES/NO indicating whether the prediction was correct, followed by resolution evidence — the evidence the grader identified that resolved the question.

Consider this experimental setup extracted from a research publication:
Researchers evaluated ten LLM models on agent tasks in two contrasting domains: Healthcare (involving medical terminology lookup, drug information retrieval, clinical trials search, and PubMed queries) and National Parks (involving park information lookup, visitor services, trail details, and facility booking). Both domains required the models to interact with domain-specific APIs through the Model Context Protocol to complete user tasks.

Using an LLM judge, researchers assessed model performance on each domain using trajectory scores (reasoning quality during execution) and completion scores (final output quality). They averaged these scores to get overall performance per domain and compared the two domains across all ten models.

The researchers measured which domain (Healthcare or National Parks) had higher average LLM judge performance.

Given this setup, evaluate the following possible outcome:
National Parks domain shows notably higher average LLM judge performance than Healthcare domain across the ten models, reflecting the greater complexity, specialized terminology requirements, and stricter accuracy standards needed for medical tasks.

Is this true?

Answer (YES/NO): NO